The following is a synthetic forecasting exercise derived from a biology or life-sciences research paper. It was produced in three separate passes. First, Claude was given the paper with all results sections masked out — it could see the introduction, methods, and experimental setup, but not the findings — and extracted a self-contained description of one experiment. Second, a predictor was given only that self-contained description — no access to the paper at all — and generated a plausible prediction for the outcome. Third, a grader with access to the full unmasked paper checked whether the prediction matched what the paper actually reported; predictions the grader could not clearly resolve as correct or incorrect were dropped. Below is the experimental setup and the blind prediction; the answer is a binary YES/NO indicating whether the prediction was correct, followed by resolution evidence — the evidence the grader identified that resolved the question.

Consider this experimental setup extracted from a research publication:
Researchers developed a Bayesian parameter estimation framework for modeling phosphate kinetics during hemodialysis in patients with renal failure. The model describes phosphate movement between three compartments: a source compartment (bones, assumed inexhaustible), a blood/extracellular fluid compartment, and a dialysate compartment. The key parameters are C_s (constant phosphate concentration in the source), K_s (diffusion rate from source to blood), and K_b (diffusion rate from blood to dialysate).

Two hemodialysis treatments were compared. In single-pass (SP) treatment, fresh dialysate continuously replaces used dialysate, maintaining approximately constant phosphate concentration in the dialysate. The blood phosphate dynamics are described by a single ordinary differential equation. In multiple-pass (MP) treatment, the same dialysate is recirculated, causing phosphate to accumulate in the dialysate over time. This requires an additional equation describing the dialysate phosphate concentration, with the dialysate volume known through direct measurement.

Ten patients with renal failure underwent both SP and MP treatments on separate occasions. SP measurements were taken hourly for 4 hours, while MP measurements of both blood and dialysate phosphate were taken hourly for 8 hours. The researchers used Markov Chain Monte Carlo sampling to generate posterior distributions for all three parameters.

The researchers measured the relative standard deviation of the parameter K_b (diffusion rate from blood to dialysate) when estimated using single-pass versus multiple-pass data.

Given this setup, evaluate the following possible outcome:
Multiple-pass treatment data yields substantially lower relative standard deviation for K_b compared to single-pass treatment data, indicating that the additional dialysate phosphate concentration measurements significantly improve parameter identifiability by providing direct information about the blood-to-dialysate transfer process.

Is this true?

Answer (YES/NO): YES